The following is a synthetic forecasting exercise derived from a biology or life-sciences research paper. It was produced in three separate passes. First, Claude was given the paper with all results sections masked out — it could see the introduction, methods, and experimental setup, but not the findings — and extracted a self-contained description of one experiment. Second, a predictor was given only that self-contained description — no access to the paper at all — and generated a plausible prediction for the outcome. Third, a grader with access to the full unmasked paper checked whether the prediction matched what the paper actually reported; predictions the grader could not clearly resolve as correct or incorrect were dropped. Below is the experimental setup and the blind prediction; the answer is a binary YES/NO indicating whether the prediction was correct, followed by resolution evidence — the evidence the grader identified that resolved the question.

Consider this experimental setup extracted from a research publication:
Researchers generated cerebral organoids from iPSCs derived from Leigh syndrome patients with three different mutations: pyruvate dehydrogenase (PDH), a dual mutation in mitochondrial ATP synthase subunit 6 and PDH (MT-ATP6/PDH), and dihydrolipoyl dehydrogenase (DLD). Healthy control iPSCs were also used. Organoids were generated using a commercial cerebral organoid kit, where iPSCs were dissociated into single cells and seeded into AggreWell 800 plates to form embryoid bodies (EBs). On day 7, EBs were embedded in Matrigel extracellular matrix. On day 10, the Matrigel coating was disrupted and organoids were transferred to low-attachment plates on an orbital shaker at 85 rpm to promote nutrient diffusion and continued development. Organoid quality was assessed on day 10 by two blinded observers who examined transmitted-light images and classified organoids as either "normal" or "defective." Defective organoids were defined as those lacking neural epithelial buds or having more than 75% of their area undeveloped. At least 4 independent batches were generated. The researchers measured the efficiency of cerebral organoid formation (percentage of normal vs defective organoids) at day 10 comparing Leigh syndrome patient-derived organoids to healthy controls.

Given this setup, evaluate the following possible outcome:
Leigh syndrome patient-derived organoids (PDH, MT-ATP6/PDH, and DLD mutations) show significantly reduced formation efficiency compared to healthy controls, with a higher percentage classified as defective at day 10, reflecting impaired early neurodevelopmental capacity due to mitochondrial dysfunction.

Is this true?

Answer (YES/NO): NO